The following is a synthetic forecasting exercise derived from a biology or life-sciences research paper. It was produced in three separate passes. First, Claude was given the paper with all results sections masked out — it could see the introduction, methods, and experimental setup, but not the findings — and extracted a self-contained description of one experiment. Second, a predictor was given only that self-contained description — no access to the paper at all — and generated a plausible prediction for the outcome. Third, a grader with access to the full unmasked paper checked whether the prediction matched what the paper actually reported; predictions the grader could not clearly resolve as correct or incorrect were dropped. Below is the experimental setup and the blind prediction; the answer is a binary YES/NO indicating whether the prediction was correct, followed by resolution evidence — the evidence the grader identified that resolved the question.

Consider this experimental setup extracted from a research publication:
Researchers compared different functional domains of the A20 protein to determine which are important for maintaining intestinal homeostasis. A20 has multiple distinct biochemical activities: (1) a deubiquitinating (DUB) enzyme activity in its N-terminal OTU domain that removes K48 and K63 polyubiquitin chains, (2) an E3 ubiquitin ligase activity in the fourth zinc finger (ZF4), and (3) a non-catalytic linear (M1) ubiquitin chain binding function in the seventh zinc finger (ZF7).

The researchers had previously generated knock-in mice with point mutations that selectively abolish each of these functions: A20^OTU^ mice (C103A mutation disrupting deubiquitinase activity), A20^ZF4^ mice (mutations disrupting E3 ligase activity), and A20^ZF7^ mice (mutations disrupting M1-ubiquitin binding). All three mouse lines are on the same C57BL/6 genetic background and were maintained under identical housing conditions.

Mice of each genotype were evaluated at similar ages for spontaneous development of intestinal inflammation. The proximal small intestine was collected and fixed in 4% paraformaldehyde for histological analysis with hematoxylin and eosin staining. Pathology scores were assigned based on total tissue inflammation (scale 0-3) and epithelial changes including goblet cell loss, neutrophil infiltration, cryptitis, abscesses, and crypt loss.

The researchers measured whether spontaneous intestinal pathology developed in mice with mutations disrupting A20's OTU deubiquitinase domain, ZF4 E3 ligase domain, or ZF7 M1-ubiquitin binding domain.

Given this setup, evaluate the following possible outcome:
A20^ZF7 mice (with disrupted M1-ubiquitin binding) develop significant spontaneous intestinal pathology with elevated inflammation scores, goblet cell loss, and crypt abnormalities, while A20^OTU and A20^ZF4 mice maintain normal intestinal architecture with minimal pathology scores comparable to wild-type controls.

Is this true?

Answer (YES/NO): YES